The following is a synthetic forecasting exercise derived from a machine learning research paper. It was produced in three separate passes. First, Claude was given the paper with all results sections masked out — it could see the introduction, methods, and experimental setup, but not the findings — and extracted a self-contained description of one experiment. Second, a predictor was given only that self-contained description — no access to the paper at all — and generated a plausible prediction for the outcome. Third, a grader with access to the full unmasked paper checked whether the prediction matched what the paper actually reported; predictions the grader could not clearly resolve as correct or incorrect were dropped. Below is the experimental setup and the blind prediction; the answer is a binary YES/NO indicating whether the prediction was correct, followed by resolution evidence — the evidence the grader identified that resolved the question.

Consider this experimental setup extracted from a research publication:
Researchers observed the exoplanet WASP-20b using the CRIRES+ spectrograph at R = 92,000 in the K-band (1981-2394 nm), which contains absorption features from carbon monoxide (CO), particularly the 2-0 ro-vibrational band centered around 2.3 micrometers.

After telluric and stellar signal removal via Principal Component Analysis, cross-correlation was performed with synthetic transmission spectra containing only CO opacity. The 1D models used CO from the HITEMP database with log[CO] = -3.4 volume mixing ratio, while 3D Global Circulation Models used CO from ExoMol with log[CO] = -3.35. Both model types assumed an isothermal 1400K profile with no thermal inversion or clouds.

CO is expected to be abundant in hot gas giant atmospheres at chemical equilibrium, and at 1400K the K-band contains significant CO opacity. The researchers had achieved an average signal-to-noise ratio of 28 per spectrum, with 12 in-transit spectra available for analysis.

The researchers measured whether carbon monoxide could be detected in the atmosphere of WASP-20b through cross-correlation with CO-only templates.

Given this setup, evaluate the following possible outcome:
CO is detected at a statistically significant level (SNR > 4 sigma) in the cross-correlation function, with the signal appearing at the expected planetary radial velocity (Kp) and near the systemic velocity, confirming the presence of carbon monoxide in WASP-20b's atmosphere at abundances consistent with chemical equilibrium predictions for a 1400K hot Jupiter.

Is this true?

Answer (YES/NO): NO